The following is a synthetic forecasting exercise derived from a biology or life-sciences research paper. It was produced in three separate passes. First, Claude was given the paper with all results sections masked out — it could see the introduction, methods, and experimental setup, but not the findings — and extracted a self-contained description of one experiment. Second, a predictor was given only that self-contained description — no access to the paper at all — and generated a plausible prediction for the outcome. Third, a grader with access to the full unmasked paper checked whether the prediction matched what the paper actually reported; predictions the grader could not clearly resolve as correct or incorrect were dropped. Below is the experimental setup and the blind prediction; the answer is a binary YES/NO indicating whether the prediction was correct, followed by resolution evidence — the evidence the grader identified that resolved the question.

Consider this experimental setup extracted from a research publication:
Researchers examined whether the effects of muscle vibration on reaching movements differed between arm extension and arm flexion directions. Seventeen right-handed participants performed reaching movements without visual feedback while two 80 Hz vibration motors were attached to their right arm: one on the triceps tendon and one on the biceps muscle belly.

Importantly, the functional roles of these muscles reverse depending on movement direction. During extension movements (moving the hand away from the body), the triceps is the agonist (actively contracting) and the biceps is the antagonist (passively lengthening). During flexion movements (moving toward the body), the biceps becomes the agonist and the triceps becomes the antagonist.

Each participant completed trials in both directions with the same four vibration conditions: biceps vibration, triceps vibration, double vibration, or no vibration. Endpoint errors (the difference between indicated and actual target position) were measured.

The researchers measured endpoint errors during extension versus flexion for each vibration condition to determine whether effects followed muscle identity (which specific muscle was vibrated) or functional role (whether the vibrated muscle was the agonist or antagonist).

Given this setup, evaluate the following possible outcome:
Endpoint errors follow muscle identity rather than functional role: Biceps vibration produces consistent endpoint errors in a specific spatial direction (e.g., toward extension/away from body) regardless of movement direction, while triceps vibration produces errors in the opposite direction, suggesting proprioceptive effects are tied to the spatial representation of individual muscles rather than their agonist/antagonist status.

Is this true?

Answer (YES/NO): NO